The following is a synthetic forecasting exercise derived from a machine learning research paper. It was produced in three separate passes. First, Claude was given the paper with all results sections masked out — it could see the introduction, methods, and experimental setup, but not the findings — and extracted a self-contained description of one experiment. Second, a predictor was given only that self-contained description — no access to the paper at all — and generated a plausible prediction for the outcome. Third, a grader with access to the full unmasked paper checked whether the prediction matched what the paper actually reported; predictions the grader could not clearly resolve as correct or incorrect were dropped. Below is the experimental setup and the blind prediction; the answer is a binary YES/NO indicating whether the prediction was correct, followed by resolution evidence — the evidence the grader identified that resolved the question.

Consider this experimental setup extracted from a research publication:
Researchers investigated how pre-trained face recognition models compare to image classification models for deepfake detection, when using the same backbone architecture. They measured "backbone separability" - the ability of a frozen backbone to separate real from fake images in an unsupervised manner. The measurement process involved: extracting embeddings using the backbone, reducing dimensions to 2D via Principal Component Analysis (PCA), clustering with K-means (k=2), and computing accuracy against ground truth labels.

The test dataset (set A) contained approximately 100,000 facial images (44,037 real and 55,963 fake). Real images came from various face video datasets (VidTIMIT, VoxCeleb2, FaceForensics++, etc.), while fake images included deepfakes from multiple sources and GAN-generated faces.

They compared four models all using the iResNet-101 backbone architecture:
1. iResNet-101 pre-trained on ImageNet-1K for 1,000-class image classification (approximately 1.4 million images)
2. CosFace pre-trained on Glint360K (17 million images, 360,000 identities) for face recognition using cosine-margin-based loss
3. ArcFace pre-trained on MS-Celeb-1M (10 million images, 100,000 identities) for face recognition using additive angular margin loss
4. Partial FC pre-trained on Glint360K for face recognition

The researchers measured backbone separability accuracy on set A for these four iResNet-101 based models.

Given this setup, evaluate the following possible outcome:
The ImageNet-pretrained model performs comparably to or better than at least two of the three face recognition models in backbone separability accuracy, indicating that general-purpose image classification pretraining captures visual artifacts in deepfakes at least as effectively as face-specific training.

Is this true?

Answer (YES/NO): NO